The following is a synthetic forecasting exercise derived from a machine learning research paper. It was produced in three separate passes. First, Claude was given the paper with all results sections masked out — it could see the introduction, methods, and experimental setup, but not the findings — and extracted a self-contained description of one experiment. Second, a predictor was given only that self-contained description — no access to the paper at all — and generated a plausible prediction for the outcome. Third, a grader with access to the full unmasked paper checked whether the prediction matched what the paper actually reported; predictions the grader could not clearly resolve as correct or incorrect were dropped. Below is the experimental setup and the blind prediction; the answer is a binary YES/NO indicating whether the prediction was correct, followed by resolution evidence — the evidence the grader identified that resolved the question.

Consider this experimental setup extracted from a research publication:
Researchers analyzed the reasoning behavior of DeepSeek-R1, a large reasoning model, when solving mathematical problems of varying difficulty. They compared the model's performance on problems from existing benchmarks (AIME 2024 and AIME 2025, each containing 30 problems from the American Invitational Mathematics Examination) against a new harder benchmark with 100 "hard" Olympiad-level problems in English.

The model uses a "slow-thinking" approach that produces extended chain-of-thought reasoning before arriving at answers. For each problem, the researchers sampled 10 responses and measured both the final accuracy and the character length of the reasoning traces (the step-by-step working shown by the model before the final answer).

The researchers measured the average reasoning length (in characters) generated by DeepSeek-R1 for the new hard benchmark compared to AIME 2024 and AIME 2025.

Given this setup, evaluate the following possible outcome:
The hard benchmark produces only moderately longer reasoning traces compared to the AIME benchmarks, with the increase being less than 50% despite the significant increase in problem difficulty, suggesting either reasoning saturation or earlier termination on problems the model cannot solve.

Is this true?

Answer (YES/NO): NO